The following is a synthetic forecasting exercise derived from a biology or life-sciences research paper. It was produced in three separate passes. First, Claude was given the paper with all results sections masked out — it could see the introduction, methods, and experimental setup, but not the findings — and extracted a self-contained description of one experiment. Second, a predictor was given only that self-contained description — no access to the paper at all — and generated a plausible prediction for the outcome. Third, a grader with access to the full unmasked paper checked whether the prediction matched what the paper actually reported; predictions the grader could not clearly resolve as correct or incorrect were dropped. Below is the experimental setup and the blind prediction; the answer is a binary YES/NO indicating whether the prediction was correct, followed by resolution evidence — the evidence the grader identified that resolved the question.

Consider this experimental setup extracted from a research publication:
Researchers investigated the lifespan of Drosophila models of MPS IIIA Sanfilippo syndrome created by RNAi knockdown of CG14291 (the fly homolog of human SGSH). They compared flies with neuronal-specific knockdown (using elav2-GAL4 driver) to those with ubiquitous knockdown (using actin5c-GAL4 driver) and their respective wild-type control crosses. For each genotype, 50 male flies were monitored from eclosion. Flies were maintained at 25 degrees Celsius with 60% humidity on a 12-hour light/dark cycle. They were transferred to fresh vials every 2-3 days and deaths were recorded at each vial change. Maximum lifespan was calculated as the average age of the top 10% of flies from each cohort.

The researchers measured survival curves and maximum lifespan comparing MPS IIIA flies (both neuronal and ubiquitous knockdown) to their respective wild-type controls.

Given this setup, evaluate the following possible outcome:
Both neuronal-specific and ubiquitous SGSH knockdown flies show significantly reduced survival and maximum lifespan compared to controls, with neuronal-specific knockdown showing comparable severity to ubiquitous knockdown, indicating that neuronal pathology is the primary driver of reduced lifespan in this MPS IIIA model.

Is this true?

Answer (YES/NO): NO